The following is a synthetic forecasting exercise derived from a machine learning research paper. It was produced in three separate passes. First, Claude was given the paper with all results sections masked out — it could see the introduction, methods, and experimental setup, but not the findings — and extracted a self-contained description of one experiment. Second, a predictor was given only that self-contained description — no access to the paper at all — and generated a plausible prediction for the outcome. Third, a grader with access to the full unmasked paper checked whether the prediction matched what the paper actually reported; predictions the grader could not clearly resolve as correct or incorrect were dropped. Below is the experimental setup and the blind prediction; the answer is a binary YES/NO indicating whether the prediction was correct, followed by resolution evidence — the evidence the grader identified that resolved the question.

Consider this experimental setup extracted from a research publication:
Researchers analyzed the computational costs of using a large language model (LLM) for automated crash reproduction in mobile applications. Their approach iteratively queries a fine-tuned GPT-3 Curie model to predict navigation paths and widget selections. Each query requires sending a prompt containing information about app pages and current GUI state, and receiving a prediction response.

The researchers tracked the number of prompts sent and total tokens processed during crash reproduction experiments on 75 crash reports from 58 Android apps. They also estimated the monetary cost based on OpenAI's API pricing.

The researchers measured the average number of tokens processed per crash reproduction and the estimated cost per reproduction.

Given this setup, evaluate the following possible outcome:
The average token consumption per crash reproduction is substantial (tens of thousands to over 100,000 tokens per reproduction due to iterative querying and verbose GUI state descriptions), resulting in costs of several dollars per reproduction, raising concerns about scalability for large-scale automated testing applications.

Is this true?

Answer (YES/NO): NO